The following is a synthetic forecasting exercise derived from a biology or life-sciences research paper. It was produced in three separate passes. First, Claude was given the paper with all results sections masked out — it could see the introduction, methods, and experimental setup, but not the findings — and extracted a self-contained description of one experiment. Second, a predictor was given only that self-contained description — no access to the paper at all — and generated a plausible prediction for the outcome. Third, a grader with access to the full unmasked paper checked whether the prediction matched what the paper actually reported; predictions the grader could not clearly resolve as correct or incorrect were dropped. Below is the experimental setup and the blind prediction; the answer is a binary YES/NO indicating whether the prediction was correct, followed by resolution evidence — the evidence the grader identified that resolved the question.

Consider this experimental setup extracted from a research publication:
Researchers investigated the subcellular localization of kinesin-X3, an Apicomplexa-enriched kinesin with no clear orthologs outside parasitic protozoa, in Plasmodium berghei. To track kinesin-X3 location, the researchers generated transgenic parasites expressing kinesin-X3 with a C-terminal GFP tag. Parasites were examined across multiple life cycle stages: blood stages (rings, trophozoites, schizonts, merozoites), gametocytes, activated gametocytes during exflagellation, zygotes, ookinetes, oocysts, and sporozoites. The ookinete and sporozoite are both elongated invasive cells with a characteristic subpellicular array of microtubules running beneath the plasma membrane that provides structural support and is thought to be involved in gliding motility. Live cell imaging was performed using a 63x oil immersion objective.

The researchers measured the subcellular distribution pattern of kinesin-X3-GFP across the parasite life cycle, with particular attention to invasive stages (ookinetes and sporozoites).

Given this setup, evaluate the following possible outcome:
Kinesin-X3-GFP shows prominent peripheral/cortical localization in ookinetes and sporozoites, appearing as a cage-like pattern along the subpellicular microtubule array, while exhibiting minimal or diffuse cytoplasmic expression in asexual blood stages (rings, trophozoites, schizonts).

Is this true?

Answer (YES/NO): NO